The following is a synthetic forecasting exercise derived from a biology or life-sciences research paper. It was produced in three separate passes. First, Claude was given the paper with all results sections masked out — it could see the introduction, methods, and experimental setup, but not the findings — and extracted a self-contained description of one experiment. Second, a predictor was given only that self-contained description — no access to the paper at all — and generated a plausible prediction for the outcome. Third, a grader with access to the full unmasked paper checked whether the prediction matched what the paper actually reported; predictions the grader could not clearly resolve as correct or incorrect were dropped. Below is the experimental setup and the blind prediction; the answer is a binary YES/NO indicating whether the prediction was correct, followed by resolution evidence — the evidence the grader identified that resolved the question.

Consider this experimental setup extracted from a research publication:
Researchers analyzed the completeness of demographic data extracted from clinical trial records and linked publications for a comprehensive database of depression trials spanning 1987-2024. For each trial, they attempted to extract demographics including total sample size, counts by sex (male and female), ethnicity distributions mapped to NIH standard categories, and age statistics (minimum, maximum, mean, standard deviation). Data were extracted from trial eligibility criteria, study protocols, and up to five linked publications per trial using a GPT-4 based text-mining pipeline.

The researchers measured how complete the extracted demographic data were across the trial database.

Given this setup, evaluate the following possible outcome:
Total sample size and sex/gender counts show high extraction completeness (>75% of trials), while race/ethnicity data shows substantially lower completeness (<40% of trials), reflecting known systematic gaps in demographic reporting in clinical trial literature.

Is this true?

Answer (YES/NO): NO